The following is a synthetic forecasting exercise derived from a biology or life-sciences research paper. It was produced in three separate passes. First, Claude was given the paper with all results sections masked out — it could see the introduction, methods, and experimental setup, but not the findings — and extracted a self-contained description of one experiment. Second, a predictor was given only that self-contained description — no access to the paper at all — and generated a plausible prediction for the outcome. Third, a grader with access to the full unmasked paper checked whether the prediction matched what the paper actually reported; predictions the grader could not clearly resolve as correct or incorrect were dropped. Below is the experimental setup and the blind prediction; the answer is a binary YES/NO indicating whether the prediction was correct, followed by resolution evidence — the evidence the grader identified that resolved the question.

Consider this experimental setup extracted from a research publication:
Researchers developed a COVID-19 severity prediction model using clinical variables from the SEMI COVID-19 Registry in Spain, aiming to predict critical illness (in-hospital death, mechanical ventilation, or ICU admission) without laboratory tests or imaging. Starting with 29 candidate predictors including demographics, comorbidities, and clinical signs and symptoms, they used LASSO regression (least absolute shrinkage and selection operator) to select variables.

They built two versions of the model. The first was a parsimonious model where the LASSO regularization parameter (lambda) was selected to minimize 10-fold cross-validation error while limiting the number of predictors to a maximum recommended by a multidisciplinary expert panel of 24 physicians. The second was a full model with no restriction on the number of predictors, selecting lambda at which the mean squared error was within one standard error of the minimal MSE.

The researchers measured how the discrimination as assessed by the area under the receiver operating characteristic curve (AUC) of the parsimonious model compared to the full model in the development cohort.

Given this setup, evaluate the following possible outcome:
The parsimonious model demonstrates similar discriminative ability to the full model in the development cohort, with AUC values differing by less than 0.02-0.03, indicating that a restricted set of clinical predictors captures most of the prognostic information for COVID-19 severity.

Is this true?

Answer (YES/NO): YES